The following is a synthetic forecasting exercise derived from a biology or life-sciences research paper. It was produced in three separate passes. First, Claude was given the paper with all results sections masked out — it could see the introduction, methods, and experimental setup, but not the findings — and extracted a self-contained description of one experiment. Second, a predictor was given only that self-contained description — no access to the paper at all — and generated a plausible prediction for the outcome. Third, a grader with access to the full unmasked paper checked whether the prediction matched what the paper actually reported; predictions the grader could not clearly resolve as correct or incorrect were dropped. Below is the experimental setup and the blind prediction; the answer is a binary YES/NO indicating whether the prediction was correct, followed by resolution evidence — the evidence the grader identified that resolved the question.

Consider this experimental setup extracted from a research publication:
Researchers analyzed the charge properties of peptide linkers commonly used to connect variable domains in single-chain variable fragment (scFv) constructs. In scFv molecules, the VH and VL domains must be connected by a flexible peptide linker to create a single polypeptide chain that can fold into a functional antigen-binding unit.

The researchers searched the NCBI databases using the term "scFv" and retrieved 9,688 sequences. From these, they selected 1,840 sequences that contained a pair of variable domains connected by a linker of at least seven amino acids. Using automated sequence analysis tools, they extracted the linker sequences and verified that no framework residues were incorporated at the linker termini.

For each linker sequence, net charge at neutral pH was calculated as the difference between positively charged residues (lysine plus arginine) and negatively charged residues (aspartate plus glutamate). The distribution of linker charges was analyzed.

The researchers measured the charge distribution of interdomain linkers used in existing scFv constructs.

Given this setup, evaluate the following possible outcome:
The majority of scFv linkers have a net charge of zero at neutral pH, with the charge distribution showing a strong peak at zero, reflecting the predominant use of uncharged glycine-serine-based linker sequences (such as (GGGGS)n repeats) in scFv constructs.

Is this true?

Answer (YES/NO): YES